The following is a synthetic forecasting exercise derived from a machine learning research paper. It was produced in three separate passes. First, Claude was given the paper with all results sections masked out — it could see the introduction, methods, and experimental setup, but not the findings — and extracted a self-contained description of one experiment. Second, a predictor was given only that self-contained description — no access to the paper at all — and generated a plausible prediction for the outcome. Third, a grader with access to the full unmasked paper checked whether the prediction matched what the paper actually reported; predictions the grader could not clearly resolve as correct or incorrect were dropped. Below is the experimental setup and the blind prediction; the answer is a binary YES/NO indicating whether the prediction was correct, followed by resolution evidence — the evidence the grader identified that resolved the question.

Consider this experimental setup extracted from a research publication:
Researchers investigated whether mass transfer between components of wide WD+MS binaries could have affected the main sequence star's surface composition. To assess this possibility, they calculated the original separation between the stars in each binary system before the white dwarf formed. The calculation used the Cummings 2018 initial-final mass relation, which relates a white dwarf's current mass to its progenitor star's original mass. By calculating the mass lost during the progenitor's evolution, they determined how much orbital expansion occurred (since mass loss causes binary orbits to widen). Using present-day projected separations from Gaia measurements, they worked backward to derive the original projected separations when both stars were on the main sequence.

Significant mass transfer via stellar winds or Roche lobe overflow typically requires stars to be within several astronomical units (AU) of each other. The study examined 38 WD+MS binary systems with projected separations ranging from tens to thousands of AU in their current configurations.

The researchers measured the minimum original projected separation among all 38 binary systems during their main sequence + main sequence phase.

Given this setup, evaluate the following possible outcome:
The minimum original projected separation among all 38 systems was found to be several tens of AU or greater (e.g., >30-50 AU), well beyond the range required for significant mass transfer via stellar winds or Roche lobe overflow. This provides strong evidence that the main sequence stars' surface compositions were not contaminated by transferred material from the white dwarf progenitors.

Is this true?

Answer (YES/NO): YES